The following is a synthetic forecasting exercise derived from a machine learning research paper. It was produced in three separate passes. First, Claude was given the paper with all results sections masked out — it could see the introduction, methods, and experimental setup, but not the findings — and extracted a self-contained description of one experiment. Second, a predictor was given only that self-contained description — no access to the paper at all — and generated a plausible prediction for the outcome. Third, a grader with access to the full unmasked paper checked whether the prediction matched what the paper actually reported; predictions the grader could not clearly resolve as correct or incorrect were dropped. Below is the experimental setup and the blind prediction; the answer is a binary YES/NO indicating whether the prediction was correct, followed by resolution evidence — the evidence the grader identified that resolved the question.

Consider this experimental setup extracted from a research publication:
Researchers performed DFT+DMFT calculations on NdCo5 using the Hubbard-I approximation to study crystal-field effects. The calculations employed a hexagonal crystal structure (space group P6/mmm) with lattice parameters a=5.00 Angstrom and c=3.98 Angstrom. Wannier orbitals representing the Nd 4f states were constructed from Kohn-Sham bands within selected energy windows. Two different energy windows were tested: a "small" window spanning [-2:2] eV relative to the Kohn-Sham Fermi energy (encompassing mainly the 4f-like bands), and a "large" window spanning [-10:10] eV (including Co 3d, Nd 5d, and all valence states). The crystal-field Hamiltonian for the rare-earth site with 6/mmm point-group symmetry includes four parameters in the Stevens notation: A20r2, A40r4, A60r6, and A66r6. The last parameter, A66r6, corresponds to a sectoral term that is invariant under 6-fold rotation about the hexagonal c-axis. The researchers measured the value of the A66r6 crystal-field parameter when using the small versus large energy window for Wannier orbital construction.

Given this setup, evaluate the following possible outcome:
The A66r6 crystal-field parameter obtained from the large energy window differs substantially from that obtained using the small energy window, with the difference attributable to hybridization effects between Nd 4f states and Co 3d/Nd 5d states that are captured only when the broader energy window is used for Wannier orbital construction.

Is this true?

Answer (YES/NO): NO